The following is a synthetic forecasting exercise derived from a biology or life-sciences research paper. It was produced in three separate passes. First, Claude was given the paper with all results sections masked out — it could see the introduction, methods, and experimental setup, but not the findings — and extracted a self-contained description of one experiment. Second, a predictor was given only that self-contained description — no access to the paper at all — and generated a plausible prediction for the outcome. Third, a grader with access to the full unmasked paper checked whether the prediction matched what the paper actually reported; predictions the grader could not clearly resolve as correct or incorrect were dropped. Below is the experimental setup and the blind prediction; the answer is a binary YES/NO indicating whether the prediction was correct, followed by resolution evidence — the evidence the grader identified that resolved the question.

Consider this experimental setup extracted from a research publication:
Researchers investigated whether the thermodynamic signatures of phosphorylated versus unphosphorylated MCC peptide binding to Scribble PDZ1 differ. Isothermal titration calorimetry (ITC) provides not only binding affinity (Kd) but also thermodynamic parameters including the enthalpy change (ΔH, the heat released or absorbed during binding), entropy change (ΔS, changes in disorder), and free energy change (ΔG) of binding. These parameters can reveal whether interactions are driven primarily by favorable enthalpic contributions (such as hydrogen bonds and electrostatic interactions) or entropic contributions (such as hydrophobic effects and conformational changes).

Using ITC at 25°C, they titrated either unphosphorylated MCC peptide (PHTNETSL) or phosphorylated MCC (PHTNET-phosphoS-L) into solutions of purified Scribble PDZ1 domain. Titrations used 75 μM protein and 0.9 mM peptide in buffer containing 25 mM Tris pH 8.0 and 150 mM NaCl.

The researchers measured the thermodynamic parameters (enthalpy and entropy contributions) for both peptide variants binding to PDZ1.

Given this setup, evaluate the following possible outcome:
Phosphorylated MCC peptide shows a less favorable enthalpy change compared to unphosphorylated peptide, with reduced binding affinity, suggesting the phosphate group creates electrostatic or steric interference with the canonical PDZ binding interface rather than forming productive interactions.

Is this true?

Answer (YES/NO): NO